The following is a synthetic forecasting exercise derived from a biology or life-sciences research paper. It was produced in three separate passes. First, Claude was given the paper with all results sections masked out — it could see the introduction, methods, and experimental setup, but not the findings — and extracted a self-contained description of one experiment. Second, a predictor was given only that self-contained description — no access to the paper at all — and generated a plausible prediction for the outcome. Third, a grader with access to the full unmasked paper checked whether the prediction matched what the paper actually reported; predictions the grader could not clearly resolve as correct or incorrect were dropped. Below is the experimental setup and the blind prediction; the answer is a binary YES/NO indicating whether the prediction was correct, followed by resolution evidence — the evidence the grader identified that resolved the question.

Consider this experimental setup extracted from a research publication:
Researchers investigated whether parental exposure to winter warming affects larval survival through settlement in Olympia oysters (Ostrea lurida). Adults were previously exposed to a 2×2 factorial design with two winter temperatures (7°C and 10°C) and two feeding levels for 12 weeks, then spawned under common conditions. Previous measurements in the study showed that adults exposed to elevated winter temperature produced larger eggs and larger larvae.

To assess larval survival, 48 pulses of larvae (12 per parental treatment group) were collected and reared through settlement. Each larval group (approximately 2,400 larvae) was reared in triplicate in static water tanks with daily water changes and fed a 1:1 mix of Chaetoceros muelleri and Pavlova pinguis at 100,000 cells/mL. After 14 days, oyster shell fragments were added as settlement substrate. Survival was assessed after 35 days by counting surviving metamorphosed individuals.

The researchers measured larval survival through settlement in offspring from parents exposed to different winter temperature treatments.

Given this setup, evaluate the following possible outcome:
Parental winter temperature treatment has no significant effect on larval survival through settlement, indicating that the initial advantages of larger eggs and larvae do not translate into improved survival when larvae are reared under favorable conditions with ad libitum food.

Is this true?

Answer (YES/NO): YES